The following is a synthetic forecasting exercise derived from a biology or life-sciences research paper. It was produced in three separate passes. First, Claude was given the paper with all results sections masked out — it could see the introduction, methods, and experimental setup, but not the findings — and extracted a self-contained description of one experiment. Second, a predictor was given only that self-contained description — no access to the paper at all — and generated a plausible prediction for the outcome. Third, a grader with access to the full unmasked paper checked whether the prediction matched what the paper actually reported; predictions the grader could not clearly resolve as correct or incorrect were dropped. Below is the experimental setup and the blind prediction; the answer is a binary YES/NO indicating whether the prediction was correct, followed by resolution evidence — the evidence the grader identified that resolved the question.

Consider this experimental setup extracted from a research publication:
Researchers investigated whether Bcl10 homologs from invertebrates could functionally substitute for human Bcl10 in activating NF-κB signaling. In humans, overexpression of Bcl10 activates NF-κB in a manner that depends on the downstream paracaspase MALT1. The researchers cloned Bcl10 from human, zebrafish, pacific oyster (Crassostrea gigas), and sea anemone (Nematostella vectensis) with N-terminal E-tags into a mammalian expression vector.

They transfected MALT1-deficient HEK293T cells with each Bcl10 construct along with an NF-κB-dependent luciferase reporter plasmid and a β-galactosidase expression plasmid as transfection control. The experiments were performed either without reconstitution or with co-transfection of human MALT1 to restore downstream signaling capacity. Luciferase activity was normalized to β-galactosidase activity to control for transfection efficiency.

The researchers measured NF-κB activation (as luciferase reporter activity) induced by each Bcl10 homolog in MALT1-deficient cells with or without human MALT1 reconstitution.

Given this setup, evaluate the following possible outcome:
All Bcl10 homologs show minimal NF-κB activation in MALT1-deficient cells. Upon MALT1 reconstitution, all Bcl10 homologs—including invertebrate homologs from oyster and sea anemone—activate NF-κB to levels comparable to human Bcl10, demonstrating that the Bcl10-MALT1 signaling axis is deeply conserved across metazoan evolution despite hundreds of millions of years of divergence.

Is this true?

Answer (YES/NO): NO